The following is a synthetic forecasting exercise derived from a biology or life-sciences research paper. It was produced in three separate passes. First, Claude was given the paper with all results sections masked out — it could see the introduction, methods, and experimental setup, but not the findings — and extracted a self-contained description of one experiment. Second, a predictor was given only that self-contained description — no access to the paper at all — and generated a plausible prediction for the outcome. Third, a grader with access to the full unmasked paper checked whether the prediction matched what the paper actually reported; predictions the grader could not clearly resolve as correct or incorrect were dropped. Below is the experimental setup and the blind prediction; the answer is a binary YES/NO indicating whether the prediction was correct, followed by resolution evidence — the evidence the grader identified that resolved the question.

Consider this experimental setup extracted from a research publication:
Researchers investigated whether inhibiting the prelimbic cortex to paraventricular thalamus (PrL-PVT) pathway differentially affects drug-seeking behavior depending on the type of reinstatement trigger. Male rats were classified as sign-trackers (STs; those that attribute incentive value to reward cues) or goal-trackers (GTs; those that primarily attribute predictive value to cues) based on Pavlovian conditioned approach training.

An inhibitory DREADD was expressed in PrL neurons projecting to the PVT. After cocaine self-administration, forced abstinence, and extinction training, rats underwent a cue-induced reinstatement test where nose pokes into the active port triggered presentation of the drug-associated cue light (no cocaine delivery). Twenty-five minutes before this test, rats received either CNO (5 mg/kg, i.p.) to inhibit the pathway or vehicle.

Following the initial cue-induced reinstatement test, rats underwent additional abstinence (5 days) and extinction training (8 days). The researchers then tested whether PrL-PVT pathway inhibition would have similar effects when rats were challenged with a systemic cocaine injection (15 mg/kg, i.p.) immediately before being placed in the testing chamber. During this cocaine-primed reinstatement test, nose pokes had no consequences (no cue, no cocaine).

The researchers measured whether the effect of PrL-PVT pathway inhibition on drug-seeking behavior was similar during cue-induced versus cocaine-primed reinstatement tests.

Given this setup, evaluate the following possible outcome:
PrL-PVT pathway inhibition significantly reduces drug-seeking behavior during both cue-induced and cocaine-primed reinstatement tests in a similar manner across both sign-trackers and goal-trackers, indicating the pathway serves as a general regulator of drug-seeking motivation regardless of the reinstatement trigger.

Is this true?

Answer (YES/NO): NO